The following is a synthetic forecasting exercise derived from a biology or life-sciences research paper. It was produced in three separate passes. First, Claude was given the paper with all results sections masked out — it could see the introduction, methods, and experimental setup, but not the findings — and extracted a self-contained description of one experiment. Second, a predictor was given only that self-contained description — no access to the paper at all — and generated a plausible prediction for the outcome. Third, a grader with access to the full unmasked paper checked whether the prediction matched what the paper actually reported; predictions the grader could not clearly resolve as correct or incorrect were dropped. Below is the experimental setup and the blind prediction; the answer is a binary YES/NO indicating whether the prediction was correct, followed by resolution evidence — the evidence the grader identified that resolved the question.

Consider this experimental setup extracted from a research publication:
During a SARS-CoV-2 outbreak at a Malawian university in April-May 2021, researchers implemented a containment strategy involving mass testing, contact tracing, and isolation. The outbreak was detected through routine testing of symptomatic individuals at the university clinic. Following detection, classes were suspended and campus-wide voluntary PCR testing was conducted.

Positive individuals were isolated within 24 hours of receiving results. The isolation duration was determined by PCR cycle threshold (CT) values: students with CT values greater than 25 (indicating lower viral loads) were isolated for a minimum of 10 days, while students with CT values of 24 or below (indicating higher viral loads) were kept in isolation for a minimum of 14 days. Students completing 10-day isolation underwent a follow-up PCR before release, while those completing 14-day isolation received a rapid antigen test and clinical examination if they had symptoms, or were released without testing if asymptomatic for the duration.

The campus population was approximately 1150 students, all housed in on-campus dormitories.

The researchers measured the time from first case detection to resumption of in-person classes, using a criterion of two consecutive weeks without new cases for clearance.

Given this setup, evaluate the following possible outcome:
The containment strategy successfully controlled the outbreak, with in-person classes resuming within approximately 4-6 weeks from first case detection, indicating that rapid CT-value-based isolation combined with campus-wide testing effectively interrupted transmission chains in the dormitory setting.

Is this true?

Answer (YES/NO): YES